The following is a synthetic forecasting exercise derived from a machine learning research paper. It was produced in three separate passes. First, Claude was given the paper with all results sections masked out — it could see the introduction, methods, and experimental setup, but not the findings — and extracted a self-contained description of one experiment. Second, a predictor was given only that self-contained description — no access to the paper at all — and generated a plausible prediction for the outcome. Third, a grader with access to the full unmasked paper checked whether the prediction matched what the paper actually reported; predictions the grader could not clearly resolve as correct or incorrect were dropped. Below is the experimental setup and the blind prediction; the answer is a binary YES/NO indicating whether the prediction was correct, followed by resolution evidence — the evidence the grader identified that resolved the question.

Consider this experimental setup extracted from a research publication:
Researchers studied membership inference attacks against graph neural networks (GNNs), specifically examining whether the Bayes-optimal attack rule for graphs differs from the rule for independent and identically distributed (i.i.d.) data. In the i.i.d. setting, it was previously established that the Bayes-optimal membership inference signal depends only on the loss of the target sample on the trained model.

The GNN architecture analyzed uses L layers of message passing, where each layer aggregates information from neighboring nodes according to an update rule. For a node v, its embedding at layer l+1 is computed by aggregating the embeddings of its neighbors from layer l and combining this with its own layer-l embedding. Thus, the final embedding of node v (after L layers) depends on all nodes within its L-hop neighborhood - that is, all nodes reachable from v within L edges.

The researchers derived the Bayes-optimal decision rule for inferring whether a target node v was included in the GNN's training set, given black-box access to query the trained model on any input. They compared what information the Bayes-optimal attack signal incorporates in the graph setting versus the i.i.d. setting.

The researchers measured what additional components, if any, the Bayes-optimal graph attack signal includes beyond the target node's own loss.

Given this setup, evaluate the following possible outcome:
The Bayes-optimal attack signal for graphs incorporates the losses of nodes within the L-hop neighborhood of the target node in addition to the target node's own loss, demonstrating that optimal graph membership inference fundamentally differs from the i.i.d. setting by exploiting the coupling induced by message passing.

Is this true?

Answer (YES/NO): YES